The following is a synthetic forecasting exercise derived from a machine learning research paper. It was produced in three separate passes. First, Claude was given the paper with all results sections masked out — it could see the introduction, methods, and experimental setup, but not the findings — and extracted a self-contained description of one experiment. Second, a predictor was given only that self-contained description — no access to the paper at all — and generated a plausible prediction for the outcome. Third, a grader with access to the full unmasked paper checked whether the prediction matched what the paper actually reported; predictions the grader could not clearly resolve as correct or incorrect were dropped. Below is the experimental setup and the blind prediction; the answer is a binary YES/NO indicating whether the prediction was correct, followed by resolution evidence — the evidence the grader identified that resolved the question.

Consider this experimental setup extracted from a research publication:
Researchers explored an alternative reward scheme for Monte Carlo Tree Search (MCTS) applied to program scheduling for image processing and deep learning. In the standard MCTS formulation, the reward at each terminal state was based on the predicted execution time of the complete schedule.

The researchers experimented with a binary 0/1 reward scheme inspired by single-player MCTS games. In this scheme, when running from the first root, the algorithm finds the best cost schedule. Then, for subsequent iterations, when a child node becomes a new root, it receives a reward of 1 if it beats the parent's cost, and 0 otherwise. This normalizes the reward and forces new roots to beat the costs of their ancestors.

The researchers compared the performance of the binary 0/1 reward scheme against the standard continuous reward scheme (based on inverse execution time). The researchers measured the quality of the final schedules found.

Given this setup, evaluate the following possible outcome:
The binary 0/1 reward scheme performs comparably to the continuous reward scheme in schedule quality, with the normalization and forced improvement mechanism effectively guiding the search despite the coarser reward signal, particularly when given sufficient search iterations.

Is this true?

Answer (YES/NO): NO